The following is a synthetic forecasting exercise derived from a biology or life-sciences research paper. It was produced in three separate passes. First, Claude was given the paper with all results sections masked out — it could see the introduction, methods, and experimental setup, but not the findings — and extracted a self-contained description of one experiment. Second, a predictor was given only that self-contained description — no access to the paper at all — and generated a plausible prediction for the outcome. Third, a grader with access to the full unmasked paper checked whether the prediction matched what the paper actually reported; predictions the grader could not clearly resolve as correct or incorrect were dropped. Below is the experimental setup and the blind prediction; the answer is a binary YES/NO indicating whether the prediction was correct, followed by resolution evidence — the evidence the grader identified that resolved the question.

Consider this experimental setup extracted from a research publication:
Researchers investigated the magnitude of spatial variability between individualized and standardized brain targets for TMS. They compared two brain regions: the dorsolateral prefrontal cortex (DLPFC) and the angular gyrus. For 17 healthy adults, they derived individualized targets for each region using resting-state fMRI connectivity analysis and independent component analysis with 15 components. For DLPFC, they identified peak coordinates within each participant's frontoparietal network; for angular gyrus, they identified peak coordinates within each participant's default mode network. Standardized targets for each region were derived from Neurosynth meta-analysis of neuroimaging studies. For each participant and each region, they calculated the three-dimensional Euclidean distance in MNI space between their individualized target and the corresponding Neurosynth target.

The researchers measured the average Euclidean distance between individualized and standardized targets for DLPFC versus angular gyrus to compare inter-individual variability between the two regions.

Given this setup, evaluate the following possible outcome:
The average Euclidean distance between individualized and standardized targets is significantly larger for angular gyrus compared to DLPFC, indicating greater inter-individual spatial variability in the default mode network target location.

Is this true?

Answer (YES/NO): NO